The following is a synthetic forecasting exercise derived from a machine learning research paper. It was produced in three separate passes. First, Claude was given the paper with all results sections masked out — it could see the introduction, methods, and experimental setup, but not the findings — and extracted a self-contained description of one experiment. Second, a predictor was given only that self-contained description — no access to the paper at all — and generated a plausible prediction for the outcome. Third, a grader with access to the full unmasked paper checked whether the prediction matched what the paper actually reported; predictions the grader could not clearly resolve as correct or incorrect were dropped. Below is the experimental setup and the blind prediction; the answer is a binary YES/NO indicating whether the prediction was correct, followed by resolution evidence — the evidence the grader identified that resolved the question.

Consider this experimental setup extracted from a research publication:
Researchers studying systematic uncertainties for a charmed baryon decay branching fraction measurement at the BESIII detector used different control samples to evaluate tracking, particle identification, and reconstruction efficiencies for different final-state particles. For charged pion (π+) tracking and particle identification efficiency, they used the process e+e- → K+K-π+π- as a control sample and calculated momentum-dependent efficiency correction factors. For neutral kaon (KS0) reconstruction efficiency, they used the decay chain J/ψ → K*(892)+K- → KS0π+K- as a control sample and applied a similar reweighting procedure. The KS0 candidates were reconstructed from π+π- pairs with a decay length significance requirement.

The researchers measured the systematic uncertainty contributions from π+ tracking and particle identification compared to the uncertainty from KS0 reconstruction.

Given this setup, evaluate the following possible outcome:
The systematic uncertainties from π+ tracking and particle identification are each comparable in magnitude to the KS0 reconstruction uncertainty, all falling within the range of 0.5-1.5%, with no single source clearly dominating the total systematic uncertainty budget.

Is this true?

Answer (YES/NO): NO